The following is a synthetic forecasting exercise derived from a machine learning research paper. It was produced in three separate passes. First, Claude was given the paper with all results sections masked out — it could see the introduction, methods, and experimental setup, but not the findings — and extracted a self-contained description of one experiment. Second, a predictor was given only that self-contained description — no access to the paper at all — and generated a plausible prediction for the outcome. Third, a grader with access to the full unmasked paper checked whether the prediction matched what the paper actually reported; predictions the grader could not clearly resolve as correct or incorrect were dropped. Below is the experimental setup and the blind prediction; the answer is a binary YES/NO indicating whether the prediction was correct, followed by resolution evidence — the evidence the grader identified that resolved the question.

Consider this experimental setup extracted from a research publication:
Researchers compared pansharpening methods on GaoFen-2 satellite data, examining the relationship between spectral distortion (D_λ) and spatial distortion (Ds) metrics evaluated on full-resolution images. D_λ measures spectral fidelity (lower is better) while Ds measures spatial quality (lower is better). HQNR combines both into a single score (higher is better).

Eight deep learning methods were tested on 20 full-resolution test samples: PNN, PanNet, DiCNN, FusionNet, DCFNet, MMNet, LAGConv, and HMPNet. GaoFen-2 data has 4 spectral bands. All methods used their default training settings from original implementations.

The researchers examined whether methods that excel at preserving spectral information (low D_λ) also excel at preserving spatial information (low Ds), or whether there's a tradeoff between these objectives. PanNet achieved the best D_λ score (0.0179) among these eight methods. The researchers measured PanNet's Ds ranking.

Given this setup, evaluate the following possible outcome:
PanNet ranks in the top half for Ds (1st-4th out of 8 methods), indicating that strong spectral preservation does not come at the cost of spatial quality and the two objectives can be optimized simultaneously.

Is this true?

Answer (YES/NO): YES